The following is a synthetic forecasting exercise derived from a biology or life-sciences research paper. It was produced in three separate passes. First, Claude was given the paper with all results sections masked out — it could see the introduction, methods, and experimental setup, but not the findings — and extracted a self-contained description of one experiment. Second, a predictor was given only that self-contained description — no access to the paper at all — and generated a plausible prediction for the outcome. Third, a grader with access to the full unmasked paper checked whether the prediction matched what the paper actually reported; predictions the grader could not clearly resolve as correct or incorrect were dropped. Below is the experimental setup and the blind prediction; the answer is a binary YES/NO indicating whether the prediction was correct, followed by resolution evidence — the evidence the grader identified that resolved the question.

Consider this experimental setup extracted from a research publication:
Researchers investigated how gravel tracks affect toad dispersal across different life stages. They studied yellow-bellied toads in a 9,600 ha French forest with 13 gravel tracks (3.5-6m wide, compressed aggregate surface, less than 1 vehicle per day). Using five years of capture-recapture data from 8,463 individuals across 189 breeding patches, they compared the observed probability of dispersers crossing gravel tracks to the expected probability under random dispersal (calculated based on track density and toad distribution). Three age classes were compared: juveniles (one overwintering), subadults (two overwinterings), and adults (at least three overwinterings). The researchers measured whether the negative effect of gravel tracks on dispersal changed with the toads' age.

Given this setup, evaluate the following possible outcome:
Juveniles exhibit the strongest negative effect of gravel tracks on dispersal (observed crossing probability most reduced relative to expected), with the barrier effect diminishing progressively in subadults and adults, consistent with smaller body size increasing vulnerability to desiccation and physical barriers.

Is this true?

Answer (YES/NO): YES